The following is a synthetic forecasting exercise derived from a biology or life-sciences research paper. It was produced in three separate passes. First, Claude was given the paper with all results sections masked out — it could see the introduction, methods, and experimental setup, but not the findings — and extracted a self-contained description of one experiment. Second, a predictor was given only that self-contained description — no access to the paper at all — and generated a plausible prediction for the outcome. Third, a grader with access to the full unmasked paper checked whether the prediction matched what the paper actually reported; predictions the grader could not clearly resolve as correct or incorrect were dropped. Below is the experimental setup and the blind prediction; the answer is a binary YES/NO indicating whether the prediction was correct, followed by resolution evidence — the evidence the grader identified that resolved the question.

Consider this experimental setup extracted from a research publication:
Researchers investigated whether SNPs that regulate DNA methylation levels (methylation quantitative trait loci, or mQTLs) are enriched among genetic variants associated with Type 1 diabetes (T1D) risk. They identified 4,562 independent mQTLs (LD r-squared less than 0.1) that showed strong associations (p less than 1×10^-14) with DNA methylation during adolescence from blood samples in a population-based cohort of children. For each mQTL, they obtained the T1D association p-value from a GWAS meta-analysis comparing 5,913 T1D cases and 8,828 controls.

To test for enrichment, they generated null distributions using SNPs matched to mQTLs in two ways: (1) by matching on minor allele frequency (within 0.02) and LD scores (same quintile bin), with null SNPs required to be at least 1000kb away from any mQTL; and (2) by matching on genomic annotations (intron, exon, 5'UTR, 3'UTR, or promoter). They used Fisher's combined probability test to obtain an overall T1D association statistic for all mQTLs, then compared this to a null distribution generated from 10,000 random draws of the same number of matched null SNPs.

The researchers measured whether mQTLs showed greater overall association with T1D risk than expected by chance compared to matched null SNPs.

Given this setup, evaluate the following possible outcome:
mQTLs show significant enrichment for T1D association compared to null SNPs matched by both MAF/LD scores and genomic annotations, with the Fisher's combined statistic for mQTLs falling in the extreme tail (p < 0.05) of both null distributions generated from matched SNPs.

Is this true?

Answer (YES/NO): YES